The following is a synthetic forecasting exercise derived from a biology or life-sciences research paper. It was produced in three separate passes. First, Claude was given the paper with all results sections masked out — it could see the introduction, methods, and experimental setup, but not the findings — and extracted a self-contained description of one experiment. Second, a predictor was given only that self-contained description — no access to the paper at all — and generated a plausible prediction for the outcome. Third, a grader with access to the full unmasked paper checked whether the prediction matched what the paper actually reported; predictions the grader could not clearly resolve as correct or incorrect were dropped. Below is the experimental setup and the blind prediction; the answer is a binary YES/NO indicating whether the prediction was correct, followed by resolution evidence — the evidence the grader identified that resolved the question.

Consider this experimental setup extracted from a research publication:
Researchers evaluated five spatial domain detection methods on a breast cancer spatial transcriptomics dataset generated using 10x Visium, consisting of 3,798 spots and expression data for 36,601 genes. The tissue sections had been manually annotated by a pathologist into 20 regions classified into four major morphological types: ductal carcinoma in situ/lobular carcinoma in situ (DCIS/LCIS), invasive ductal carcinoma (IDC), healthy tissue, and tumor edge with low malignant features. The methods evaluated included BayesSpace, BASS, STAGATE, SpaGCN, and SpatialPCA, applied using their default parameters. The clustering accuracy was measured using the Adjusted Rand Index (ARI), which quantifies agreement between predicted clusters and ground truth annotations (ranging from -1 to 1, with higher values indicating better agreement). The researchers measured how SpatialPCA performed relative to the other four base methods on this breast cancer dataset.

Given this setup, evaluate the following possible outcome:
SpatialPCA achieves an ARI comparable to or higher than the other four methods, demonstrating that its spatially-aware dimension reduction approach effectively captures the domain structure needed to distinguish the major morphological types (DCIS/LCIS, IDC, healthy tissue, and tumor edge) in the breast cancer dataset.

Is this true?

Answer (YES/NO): NO